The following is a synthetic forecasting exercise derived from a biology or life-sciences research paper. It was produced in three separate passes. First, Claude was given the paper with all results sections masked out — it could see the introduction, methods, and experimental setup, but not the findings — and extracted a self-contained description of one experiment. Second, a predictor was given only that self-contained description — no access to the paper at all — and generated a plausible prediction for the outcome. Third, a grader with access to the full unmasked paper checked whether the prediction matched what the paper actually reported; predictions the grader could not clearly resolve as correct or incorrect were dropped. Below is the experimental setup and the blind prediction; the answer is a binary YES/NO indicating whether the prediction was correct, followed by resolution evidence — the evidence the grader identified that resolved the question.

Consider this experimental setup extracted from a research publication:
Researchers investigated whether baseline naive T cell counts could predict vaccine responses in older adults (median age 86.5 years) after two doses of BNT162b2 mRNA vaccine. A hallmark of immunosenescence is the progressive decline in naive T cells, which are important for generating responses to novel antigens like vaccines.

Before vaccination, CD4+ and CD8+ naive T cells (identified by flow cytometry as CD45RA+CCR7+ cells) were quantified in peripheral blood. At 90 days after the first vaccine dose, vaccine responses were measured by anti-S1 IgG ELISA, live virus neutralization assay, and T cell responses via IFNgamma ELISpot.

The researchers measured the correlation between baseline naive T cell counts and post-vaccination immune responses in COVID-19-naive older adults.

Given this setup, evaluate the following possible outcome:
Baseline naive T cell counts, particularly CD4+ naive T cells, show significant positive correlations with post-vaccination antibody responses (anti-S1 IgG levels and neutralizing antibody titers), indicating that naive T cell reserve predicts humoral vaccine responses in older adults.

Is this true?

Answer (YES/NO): NO